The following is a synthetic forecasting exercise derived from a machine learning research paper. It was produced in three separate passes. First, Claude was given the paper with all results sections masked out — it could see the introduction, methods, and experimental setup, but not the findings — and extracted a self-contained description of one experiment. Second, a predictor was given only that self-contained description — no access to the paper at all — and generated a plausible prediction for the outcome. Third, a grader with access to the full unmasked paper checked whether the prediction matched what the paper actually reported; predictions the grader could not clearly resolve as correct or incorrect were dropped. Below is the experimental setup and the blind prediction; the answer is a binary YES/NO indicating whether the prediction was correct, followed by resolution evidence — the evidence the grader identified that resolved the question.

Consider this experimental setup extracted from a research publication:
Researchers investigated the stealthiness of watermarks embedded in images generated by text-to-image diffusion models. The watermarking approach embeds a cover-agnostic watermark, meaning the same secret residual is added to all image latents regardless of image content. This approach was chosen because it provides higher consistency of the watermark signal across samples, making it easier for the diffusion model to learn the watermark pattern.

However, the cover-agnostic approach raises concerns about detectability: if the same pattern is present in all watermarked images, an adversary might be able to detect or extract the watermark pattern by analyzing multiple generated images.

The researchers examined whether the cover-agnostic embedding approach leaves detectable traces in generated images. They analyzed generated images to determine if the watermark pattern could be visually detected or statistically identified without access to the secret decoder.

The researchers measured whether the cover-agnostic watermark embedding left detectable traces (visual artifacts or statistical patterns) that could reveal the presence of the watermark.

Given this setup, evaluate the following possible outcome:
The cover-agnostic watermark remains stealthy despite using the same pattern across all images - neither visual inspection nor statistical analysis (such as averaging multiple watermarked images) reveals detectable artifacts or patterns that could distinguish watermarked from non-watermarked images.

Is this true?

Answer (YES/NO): NO